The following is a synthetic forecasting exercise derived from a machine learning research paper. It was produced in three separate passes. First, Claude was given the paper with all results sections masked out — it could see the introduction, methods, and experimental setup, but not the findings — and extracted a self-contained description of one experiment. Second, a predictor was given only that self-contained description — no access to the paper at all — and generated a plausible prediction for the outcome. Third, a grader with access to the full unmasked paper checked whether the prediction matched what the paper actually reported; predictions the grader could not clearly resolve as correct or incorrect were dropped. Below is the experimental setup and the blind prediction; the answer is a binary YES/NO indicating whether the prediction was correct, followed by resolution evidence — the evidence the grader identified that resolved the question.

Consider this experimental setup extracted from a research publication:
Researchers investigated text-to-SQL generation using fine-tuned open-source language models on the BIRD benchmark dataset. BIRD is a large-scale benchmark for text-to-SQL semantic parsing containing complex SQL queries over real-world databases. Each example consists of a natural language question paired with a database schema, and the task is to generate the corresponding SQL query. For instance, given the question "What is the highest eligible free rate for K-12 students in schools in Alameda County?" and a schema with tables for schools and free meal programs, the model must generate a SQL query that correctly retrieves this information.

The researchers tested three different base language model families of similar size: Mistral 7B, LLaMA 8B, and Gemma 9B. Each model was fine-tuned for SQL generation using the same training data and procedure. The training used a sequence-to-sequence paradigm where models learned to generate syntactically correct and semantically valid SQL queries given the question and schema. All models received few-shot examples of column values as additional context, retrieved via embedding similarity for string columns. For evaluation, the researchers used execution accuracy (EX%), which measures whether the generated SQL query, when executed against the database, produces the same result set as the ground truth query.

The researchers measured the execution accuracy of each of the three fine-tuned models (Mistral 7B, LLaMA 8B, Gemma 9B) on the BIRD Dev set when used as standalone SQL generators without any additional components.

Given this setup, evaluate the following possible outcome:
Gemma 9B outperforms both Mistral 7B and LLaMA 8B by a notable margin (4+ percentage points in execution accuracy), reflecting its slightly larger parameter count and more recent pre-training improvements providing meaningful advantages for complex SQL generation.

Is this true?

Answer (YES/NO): NO